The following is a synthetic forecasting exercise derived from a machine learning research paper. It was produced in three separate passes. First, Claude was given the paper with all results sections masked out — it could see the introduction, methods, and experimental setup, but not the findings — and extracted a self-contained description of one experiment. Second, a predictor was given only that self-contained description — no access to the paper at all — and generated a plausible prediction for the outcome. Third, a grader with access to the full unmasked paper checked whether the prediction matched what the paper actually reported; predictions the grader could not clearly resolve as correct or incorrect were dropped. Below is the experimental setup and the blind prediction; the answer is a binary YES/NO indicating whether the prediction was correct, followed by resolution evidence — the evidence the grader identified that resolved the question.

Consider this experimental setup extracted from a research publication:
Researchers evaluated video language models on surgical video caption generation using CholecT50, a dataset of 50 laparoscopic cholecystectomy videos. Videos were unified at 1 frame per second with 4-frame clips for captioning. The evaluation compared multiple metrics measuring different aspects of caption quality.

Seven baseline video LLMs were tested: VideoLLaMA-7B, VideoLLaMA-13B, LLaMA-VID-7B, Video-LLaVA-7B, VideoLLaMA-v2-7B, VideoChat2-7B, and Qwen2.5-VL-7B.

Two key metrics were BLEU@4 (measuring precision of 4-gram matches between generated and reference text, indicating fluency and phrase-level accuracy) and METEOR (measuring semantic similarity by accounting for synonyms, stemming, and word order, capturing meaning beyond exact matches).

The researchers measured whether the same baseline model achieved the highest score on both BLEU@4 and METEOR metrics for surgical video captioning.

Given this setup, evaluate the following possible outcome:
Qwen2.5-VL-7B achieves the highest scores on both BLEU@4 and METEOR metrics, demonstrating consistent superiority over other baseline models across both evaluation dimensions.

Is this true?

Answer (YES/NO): NO